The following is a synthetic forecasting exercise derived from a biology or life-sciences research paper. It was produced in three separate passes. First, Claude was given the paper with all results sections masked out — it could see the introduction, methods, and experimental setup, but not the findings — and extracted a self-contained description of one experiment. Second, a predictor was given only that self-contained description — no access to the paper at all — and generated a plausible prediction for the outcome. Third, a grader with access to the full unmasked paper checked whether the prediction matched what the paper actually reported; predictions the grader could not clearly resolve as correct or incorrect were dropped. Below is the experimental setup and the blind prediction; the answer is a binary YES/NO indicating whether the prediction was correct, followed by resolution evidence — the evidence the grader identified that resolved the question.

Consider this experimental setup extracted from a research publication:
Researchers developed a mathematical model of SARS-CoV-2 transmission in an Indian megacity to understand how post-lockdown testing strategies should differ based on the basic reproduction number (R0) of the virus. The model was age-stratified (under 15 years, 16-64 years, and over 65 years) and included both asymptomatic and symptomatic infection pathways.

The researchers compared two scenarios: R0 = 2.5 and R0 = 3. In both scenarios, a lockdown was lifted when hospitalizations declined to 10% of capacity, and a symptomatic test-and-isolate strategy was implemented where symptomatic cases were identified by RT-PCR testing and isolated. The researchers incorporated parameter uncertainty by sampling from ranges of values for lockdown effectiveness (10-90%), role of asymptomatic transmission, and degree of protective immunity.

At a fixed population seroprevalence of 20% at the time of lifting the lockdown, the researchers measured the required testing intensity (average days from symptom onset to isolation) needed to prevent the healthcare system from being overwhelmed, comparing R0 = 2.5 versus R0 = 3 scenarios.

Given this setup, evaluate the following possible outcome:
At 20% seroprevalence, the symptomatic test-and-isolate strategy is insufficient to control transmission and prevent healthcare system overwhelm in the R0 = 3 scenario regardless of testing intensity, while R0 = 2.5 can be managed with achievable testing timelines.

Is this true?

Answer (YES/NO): NO